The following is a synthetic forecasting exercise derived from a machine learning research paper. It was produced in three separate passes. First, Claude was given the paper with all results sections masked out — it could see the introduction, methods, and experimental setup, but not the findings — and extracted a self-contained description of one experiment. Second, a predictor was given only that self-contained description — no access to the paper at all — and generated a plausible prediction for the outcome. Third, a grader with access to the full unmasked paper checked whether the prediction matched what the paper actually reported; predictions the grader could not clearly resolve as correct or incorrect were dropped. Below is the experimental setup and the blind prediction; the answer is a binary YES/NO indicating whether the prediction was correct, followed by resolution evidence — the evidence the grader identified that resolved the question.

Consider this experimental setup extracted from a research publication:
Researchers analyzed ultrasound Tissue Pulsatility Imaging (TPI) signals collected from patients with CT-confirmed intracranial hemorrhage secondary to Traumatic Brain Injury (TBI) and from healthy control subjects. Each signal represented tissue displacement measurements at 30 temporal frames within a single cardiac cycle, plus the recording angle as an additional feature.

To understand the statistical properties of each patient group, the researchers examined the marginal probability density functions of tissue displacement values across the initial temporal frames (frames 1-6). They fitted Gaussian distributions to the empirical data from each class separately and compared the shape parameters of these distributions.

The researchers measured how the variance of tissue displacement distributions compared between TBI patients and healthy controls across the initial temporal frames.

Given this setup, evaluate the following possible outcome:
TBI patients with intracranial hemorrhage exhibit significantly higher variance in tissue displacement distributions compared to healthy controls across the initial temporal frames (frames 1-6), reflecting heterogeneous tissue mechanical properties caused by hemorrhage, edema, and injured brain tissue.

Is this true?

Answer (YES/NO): YES